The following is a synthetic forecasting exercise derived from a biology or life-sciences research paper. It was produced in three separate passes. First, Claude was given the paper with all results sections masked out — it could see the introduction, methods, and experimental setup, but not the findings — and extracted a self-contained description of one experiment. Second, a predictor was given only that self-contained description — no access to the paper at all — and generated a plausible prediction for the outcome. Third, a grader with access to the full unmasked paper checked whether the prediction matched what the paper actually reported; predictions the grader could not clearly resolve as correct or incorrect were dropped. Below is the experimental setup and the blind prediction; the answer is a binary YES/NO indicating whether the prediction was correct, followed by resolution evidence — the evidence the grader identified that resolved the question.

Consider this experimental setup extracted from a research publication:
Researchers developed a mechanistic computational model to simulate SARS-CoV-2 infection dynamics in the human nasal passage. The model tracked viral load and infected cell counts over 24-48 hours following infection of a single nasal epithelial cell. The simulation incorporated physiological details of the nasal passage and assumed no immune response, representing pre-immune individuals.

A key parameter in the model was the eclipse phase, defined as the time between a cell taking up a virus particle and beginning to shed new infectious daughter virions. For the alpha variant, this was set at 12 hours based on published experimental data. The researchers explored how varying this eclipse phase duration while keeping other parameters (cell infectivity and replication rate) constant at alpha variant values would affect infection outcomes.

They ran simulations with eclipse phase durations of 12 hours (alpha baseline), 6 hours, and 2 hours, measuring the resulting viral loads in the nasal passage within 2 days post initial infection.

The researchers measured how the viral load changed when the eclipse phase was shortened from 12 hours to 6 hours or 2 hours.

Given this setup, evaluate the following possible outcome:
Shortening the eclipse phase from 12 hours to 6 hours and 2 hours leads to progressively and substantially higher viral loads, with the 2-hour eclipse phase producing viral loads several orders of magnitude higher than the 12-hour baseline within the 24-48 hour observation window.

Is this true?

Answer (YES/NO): YES